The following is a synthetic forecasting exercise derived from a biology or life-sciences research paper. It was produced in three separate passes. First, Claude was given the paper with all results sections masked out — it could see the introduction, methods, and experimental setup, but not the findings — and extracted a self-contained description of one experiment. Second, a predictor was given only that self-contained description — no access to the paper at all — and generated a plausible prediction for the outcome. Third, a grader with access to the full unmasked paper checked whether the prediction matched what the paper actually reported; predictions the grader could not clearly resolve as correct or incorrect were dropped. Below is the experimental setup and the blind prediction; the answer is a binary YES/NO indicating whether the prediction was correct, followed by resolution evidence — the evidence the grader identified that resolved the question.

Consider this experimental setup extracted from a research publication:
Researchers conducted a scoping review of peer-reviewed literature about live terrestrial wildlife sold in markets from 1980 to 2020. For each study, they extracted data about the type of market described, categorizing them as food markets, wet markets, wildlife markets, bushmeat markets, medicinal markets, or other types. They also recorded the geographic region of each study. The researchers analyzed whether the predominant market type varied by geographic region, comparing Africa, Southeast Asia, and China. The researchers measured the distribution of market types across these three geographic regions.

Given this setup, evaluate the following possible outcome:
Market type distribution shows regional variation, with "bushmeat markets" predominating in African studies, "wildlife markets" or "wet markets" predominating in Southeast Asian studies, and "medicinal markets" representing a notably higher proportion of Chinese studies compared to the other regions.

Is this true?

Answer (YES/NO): NO